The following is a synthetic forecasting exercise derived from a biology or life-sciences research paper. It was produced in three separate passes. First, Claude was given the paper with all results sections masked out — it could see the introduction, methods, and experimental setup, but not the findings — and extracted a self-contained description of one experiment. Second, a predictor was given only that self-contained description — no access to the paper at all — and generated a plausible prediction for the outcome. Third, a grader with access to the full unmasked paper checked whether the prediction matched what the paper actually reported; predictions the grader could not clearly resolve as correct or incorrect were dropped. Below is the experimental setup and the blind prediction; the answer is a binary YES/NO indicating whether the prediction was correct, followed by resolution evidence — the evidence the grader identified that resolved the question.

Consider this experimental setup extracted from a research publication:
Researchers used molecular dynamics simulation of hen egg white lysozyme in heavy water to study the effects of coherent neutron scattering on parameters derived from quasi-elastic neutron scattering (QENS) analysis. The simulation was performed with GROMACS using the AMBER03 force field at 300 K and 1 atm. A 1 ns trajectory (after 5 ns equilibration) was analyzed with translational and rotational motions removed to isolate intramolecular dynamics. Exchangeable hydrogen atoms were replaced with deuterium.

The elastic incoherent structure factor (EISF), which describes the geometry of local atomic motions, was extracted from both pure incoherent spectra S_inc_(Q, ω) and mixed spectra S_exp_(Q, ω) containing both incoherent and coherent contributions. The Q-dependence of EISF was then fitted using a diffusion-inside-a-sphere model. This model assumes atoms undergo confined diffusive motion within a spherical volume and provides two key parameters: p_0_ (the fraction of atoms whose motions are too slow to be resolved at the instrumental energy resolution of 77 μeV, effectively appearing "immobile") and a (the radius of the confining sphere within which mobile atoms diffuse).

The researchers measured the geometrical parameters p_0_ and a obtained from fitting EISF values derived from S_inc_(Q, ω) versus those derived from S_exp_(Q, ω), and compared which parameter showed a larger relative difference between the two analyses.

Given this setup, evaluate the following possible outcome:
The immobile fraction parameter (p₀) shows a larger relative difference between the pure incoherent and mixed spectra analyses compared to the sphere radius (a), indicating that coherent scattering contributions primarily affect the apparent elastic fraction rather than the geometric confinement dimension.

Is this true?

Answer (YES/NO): NO